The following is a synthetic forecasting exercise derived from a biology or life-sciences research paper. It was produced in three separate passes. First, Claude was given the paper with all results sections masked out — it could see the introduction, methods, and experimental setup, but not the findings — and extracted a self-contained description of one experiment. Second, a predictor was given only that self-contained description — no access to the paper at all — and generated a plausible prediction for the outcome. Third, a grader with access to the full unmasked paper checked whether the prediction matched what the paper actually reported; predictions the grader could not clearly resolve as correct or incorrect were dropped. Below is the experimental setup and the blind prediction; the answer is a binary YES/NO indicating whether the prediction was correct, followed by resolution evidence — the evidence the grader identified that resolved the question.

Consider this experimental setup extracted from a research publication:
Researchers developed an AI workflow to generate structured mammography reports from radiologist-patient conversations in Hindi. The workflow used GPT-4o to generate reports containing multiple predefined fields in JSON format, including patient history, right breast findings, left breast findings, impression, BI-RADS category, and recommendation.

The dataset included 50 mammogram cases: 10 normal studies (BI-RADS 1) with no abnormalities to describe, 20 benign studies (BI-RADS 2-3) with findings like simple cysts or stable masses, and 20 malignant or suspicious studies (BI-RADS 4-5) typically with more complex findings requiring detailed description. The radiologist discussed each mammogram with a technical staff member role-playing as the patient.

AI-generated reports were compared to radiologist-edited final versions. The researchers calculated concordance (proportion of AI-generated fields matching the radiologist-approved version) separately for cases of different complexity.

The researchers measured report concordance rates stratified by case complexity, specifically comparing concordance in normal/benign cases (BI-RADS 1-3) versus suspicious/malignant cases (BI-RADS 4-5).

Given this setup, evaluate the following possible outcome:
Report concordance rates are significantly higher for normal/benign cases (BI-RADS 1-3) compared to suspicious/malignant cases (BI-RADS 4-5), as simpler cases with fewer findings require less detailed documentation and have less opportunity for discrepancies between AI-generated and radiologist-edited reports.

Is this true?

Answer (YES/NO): YES